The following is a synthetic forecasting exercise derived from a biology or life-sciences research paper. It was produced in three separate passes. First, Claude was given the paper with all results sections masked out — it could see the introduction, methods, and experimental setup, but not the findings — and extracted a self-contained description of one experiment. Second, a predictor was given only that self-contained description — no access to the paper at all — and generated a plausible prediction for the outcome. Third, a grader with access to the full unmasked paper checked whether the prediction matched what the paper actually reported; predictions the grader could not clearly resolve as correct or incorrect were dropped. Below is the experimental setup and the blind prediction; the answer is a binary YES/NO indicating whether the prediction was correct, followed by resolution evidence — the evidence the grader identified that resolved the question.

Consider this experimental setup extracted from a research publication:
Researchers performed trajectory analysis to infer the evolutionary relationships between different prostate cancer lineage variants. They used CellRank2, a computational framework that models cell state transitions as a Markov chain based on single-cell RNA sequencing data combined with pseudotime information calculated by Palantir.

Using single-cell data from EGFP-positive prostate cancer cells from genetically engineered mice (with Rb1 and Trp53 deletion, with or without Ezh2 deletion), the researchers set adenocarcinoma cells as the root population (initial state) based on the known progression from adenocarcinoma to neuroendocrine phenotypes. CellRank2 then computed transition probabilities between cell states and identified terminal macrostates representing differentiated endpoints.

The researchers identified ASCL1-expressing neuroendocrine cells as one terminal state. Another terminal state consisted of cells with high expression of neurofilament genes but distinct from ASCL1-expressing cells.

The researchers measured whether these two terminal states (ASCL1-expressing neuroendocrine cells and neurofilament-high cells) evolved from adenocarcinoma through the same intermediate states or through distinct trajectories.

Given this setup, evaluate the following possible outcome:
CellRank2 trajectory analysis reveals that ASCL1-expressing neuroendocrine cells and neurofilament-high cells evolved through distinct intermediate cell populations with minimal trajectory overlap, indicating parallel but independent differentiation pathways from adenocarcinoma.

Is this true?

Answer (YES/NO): NO